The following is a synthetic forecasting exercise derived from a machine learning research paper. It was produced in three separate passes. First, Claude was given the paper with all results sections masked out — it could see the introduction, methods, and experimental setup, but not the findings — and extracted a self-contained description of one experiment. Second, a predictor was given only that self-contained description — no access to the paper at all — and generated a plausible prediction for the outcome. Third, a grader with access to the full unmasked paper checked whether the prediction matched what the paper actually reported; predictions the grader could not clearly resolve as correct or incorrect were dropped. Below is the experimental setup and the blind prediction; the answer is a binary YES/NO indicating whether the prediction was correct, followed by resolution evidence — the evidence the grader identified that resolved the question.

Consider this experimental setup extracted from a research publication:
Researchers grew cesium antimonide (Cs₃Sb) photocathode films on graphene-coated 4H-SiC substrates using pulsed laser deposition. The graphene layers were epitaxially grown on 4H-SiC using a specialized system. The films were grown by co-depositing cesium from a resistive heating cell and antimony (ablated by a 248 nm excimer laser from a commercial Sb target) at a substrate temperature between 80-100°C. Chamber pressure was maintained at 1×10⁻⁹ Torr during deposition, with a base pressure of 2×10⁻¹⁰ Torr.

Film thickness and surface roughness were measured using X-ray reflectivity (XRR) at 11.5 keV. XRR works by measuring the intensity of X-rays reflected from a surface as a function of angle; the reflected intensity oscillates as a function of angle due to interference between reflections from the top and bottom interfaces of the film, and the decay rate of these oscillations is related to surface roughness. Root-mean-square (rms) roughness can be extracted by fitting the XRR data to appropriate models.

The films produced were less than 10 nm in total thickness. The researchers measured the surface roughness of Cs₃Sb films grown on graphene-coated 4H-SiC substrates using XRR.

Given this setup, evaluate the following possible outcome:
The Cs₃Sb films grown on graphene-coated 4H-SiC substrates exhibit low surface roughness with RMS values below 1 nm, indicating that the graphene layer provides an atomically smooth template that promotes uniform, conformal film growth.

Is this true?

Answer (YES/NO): YES